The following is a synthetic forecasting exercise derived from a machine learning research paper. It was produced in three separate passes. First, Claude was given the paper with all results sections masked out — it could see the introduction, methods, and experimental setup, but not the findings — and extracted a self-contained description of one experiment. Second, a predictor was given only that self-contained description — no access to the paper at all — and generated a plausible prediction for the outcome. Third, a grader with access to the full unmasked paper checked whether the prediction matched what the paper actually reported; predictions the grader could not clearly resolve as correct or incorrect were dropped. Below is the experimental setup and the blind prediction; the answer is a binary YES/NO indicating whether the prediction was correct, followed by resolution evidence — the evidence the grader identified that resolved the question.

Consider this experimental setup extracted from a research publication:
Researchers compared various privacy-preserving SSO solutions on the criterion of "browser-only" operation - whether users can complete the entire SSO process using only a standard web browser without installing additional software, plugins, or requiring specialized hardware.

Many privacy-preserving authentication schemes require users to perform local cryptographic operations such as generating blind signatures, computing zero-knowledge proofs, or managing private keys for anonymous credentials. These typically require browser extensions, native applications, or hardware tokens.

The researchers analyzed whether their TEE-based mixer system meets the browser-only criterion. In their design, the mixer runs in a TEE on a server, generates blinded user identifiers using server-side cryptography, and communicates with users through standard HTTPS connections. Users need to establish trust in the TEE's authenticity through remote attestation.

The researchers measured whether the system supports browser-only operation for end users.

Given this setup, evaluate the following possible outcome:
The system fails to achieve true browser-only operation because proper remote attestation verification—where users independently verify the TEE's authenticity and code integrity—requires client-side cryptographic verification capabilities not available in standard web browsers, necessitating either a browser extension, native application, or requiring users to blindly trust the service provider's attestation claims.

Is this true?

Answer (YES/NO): NO